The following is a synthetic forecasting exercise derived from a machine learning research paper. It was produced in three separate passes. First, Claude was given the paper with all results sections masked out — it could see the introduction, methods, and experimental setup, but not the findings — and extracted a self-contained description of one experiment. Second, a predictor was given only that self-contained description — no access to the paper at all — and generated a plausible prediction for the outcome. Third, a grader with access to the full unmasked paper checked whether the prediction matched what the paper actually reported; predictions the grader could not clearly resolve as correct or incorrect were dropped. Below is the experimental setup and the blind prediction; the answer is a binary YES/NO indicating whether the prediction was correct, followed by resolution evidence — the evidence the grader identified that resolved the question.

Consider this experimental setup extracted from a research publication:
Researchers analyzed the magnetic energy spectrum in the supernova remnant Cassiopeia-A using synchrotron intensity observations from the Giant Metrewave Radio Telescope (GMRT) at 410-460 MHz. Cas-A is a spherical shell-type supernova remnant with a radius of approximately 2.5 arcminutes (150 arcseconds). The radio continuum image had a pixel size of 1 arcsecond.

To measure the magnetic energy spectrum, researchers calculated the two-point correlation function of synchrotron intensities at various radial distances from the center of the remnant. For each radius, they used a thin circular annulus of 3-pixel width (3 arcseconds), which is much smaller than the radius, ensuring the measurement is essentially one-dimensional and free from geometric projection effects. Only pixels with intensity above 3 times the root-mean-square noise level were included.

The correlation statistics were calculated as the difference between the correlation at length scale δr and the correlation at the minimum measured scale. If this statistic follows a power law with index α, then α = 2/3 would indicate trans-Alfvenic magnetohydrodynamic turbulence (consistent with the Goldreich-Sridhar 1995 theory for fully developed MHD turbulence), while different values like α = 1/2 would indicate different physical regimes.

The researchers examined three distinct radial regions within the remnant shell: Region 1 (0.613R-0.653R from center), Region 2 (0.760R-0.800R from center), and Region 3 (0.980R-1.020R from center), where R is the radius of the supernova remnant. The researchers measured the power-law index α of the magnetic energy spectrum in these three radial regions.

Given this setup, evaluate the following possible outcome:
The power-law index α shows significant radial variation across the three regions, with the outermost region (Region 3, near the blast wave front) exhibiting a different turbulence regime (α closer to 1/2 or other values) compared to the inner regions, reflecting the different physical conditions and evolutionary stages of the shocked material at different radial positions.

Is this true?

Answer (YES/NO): NO